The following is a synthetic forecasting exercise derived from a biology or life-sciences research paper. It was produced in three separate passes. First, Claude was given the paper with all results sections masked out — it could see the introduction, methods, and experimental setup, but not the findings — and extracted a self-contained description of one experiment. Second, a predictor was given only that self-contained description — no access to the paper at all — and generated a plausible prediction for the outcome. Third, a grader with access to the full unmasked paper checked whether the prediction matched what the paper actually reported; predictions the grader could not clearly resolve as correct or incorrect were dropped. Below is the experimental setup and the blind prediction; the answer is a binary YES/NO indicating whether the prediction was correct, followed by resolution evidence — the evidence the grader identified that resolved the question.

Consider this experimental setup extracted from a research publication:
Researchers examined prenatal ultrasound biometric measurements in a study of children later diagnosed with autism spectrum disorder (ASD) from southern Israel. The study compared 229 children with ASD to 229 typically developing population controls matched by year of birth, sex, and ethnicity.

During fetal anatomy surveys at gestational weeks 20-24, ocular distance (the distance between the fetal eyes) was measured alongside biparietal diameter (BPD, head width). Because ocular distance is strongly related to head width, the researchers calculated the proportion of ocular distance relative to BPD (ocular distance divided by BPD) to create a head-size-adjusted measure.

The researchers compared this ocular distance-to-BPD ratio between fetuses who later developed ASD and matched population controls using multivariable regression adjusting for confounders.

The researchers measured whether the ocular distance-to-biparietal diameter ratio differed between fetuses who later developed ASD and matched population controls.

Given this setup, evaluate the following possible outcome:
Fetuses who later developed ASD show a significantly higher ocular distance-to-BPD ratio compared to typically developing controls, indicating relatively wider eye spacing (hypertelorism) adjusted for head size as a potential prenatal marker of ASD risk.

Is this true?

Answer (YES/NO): YES